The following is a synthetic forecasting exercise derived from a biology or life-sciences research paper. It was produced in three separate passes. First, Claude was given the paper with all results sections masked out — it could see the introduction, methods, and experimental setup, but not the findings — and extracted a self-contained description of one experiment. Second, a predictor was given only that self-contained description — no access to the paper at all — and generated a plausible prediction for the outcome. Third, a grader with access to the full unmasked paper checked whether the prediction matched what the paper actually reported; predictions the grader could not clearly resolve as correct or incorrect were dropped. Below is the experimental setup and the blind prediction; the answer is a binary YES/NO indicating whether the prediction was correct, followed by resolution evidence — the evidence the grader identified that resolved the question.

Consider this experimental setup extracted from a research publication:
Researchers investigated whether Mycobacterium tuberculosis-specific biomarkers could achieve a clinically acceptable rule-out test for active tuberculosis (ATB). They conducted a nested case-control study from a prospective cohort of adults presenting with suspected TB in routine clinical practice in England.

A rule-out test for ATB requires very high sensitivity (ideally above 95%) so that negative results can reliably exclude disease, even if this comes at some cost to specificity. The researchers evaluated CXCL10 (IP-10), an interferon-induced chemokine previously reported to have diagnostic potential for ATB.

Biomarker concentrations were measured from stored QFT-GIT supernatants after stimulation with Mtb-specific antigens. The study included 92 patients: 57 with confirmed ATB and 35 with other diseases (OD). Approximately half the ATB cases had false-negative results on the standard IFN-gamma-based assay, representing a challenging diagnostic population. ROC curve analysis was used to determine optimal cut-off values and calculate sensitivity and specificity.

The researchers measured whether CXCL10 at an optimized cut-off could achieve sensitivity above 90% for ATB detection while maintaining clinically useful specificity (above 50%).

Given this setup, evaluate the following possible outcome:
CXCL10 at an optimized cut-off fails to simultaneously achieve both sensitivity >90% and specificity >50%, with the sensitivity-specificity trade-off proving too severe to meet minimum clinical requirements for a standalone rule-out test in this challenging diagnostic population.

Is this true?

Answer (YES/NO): YES